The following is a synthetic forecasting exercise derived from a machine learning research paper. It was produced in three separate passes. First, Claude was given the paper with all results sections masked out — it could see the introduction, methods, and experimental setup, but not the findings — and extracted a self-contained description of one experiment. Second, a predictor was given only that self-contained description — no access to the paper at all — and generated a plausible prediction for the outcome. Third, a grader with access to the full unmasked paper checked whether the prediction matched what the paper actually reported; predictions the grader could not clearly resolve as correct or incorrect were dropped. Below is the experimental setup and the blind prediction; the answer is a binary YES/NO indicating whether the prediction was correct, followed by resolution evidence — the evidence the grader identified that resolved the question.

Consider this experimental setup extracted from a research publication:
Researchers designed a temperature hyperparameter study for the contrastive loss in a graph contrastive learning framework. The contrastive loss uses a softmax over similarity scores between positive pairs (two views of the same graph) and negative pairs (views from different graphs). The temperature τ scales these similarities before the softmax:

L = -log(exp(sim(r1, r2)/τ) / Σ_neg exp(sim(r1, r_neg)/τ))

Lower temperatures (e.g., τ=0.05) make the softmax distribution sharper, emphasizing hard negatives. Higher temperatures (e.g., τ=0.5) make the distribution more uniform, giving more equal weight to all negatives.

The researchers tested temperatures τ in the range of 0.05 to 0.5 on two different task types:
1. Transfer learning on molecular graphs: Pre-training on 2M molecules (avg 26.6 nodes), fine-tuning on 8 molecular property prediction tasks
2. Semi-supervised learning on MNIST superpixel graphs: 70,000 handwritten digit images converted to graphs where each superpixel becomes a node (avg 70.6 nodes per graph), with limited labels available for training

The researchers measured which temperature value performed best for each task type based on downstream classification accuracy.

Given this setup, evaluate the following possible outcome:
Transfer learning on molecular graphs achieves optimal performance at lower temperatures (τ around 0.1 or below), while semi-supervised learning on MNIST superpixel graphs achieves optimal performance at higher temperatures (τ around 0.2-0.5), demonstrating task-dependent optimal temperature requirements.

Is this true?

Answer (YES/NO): YES